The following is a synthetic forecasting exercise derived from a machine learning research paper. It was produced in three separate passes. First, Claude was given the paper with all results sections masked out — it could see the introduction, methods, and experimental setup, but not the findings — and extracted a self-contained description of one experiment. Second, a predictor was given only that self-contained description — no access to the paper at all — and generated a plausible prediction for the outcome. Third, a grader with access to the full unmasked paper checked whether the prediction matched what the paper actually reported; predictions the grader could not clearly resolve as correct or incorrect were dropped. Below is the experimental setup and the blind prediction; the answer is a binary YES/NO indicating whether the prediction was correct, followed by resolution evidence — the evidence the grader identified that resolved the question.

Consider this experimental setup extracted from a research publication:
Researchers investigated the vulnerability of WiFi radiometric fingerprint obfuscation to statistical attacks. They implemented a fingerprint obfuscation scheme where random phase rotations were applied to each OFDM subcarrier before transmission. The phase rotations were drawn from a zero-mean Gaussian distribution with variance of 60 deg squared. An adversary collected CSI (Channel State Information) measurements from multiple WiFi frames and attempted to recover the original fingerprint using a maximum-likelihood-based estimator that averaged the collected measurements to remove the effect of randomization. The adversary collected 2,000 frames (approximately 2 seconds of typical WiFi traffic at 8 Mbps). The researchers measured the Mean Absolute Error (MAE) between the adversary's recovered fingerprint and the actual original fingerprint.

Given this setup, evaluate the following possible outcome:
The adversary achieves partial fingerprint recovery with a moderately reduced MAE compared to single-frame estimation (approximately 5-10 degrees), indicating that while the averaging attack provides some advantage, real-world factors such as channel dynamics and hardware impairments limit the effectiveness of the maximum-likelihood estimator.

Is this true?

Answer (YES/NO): NO